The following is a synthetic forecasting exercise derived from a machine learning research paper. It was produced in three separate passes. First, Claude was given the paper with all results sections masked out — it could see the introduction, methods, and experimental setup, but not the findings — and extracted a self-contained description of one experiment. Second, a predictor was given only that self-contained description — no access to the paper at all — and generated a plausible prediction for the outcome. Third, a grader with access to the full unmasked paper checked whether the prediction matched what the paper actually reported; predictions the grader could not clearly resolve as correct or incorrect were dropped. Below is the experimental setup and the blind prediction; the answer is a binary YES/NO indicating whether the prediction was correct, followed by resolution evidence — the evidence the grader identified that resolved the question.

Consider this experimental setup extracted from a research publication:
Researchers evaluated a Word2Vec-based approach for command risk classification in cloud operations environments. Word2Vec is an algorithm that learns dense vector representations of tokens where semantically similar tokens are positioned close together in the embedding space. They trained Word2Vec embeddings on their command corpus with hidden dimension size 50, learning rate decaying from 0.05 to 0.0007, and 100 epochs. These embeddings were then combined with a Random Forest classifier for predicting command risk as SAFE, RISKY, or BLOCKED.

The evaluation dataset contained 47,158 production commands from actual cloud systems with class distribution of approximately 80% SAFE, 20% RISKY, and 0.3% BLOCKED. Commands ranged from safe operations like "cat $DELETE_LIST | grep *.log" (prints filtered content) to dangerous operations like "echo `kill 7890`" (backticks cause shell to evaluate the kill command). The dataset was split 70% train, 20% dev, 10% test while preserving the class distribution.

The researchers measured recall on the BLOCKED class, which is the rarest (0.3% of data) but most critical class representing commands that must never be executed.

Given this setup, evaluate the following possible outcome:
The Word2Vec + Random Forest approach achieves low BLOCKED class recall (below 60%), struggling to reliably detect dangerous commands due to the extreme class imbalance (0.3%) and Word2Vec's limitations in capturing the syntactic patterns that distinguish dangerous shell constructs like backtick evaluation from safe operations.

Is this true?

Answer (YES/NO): YES